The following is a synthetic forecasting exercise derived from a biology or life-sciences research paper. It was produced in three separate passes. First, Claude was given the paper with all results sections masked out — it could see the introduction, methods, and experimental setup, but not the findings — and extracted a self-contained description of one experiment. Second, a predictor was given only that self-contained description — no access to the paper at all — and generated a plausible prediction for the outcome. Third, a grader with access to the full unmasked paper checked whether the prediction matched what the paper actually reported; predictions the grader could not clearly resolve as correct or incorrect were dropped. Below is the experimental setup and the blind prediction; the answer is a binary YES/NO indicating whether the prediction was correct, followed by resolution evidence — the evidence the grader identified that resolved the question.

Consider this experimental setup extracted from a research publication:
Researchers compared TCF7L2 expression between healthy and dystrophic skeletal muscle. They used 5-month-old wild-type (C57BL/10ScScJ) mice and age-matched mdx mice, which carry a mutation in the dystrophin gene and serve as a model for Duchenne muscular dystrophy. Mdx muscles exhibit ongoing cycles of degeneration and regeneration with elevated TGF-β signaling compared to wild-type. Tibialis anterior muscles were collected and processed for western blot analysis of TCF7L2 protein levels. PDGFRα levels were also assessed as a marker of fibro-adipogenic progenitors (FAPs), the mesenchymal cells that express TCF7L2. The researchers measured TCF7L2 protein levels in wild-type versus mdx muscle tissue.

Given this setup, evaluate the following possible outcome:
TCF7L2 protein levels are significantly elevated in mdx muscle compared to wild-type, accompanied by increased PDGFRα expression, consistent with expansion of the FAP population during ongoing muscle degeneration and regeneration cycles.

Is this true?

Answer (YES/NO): YES